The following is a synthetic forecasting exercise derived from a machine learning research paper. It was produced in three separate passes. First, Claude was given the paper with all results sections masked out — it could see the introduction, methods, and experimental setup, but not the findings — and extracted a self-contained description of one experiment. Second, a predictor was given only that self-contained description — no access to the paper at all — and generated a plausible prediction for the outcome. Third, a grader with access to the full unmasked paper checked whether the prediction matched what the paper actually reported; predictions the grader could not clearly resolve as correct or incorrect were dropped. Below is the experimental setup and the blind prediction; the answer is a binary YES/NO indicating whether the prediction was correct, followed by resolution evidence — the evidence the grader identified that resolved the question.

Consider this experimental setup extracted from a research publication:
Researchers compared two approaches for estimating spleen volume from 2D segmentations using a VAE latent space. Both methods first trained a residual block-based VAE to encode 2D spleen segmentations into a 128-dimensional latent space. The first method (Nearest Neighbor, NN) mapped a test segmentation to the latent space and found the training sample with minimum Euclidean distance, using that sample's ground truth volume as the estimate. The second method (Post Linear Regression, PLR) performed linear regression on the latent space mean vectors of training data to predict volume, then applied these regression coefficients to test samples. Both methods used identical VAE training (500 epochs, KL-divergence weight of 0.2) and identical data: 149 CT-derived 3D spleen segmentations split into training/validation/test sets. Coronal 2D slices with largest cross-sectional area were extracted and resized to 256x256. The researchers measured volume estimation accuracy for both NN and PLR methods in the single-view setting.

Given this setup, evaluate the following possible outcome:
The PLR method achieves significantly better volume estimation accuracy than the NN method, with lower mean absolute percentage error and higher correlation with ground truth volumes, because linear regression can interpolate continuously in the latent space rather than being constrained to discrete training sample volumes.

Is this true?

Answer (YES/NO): NO